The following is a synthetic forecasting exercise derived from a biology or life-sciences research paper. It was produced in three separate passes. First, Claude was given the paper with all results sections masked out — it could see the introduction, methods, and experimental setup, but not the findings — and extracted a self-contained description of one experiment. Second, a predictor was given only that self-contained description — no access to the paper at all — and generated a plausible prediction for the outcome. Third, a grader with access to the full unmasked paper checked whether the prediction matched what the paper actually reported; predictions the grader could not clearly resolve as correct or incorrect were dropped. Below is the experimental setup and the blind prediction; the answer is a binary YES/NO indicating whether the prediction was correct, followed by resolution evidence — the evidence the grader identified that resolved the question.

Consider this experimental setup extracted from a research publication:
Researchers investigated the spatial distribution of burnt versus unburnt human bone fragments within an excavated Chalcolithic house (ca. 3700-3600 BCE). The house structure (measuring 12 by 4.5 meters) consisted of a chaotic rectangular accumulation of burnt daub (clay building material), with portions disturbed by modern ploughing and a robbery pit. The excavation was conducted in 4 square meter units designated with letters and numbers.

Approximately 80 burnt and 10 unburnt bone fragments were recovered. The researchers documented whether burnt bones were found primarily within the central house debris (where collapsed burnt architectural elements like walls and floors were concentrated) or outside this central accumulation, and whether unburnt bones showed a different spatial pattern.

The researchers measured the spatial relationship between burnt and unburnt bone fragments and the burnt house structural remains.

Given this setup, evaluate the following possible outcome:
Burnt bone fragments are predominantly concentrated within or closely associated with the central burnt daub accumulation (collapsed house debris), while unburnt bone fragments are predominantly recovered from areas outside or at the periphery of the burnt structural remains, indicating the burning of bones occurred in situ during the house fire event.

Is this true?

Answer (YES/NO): YES